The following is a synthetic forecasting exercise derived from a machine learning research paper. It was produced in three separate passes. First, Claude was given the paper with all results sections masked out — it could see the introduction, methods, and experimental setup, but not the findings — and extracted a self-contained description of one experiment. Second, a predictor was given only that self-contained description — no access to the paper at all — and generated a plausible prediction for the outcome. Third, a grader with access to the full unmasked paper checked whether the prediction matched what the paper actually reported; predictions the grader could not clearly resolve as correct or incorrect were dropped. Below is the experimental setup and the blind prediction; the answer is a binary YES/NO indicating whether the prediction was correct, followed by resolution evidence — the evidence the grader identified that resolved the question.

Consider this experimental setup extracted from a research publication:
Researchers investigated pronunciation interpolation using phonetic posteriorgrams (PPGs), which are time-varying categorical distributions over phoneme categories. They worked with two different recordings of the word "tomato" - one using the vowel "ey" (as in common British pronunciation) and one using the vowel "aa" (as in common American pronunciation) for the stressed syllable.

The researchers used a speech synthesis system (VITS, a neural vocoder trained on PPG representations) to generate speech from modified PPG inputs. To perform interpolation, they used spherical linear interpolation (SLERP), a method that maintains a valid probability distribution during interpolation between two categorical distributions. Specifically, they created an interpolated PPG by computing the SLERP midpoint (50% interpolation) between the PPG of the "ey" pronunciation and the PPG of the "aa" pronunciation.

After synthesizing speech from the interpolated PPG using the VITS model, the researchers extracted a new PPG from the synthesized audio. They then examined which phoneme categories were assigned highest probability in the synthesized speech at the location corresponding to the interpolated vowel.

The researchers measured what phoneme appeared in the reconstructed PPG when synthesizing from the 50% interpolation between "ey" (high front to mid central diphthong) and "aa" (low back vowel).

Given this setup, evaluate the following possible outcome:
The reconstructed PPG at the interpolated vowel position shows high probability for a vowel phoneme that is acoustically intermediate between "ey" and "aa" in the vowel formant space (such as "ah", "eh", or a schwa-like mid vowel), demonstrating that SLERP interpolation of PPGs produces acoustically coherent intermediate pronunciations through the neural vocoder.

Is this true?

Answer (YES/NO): YES